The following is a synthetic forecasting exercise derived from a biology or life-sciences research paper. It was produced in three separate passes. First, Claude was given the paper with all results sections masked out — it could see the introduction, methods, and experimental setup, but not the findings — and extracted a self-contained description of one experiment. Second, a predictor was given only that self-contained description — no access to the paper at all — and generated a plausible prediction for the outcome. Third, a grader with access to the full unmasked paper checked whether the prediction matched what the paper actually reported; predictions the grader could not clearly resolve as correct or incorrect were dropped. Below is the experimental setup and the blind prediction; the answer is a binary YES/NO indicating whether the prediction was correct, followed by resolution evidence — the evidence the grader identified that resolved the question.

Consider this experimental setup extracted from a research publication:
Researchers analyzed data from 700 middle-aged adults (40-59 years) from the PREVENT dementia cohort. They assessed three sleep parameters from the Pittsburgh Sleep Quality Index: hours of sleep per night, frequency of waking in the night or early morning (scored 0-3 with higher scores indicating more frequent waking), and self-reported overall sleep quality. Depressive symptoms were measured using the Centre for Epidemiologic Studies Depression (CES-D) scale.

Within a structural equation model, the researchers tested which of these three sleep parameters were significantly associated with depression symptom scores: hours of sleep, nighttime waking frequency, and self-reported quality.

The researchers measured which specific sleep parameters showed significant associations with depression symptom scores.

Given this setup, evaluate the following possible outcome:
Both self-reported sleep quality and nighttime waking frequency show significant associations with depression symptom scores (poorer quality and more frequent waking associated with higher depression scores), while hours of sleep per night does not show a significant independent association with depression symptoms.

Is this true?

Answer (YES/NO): NO